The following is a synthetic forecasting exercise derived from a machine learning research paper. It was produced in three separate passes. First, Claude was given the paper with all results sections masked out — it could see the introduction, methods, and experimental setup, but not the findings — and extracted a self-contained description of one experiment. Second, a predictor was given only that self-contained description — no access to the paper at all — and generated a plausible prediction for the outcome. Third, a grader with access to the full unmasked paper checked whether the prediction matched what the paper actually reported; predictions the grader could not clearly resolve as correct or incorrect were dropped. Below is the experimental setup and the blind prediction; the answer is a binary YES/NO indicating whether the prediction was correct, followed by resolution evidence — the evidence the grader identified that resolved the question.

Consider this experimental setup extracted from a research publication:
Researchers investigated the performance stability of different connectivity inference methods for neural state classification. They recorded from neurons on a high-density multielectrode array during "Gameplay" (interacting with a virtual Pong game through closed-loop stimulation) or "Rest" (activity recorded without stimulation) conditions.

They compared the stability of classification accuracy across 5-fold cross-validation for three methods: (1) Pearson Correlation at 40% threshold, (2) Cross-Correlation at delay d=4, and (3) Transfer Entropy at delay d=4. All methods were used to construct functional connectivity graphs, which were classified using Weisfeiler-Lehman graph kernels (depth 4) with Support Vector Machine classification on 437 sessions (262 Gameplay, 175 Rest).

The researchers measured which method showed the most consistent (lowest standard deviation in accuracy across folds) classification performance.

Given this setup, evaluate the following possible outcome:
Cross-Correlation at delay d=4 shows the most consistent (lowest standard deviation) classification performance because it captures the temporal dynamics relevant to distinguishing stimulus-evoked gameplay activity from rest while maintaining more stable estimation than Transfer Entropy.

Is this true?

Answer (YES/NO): NO